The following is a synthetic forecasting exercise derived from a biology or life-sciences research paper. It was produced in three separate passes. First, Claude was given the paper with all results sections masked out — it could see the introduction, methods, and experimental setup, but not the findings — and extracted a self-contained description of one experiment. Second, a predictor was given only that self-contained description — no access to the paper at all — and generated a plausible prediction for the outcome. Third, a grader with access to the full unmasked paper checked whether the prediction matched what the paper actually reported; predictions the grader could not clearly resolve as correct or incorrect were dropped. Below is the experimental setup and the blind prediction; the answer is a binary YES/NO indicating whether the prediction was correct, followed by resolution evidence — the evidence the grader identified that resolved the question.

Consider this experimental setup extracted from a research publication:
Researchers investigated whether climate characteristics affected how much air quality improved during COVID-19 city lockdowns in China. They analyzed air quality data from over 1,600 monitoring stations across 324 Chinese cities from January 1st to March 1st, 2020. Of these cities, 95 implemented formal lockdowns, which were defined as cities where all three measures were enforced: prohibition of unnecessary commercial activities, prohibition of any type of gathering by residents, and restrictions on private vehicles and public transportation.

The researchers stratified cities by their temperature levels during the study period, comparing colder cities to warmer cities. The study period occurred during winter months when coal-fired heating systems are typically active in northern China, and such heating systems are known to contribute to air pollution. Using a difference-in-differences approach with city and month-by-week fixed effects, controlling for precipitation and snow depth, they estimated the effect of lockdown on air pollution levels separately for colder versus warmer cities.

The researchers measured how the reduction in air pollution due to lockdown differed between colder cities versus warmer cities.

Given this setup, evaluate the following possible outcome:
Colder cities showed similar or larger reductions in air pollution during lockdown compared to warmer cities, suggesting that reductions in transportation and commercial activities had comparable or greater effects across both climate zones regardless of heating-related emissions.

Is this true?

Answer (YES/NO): NO